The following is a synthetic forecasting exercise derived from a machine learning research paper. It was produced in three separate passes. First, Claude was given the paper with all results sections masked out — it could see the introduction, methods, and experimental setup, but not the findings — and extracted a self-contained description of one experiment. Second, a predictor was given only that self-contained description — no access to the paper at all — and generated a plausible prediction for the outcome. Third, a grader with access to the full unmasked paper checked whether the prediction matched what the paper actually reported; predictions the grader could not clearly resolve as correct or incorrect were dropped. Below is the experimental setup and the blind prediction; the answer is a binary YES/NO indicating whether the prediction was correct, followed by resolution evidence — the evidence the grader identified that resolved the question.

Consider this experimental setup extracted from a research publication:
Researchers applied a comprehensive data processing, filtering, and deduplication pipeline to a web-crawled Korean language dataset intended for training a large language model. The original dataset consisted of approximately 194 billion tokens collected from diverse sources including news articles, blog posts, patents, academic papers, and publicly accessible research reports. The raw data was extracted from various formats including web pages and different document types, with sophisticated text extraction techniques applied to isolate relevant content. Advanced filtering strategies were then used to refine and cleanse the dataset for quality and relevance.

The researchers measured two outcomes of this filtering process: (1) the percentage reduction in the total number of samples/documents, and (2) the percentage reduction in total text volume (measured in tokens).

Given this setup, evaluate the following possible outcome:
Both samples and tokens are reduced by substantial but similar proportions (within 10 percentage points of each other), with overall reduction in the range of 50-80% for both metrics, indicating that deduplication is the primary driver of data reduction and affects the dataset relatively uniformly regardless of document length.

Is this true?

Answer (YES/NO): NO